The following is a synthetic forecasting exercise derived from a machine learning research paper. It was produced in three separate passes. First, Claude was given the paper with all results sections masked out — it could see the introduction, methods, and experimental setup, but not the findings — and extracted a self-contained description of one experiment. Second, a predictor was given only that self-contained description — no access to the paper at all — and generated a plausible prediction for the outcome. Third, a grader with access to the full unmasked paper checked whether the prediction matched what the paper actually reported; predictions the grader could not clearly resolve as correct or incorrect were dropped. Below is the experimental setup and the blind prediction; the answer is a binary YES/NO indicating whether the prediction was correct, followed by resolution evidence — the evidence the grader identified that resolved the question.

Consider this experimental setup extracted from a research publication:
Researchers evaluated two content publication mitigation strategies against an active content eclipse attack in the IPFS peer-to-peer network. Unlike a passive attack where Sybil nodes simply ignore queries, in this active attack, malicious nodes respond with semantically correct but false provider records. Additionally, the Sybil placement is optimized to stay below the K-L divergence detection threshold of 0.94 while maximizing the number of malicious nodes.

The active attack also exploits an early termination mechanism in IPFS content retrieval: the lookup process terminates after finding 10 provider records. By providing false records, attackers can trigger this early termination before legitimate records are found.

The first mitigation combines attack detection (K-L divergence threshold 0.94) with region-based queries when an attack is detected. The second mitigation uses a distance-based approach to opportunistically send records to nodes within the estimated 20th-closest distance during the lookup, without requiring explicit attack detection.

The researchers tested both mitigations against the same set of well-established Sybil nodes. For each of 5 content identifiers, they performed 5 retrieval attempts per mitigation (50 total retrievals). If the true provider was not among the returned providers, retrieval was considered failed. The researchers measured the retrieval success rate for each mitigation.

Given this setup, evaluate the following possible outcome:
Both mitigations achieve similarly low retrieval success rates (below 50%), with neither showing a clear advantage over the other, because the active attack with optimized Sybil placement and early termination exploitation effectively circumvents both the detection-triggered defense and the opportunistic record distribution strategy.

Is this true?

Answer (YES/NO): NO